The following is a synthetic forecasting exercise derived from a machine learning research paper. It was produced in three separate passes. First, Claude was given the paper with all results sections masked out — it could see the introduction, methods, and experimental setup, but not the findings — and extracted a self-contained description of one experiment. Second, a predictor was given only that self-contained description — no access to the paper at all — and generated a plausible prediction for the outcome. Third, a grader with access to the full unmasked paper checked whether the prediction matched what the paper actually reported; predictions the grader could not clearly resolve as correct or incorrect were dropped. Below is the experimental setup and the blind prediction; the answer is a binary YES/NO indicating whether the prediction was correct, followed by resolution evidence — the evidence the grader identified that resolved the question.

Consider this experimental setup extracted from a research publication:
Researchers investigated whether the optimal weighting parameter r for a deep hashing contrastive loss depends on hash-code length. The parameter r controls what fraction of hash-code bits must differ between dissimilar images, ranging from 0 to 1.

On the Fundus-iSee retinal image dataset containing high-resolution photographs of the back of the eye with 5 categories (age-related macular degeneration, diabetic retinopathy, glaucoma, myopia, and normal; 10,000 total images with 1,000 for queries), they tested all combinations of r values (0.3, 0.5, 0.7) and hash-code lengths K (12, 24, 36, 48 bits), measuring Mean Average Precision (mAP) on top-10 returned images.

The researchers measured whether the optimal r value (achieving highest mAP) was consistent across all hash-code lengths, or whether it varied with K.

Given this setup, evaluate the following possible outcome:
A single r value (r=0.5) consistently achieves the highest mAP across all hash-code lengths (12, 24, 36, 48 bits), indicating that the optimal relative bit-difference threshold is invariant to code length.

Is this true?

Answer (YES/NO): NO